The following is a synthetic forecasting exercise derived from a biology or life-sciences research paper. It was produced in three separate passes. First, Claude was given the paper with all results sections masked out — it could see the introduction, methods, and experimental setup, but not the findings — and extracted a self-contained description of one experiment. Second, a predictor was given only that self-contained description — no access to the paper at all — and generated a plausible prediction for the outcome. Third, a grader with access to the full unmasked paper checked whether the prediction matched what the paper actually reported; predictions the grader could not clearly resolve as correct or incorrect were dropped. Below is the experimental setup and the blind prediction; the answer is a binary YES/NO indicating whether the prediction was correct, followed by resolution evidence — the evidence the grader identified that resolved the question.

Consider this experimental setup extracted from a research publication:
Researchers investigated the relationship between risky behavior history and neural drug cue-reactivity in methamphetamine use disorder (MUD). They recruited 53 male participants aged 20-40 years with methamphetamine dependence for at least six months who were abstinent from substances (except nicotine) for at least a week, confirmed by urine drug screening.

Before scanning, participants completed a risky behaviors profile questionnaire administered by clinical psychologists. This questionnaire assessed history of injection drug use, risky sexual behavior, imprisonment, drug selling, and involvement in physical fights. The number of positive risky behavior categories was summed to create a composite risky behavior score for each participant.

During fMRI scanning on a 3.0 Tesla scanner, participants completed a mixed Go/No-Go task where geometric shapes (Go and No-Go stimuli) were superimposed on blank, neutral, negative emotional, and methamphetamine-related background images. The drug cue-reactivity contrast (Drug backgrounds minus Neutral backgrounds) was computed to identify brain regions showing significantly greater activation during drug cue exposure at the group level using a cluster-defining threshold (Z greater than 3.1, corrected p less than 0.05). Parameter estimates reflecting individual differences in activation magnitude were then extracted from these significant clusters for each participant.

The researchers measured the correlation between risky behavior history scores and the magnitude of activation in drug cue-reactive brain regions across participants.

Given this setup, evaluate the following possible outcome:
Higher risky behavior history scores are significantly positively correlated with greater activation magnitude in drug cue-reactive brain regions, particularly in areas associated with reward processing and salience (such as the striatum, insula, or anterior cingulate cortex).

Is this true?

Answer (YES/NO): NO